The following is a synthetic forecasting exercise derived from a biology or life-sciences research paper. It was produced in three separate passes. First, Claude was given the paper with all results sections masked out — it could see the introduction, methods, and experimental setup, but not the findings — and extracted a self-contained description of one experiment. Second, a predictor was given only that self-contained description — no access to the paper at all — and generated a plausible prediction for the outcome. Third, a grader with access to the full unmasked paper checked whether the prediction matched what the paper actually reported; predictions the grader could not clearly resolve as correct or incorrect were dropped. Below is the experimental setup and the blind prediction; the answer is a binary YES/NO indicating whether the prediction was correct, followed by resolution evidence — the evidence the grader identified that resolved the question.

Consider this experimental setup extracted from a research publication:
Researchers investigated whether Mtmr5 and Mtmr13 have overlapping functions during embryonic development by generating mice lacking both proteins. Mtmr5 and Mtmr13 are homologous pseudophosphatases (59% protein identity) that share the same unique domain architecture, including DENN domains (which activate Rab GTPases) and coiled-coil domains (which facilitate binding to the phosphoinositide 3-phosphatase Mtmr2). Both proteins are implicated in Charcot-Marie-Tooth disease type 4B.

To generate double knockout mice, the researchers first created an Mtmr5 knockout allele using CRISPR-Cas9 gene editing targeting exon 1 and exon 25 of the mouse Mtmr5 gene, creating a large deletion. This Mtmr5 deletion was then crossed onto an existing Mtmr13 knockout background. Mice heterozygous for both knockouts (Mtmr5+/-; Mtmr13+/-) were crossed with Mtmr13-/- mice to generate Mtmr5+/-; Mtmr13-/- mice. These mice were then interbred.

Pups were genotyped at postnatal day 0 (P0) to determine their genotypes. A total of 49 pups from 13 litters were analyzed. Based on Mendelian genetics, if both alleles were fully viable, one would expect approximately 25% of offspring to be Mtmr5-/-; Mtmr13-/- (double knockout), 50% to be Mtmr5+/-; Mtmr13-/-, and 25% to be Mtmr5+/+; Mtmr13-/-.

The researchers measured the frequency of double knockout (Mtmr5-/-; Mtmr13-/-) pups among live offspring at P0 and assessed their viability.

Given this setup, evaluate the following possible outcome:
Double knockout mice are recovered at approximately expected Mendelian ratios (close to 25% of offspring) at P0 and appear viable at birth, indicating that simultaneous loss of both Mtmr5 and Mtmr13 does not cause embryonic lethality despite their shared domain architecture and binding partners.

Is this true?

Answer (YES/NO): NO